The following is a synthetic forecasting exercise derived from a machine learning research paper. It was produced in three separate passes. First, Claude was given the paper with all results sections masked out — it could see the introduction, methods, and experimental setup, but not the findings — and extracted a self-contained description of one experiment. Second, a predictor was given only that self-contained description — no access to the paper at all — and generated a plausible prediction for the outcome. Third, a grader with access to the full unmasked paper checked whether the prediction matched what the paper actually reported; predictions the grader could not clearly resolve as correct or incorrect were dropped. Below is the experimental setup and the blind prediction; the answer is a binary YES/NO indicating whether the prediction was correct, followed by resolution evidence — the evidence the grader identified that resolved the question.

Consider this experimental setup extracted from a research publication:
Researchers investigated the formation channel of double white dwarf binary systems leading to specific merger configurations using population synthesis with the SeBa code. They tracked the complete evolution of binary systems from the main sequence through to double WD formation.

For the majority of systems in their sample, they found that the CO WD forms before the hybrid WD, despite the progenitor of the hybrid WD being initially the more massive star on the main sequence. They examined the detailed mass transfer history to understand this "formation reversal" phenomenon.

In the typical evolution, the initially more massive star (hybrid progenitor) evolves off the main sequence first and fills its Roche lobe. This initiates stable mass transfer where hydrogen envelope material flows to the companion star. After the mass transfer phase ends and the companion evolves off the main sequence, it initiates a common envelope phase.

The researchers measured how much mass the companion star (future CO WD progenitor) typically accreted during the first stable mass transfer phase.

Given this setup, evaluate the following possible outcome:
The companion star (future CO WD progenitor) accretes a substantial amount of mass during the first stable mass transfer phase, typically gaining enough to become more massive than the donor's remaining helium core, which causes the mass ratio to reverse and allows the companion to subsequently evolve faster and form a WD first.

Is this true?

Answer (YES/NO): YES